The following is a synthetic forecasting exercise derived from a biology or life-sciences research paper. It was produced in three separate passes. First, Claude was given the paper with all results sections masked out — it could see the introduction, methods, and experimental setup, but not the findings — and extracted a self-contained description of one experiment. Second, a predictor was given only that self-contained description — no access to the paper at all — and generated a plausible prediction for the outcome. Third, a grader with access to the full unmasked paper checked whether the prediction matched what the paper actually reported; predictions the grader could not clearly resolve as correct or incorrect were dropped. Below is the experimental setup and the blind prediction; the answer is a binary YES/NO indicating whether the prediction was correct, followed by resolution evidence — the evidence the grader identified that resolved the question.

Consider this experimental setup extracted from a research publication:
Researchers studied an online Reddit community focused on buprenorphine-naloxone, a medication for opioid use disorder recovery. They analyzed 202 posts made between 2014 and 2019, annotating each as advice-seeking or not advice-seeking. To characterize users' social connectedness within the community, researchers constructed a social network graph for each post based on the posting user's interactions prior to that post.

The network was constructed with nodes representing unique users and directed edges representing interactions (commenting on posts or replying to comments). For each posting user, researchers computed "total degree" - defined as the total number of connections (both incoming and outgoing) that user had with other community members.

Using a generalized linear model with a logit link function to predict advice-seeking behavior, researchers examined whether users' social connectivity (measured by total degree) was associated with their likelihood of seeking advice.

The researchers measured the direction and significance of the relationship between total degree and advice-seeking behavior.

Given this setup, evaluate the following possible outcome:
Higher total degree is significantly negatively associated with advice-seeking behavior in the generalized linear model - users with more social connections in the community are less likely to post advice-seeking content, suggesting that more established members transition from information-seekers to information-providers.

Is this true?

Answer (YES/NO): YES